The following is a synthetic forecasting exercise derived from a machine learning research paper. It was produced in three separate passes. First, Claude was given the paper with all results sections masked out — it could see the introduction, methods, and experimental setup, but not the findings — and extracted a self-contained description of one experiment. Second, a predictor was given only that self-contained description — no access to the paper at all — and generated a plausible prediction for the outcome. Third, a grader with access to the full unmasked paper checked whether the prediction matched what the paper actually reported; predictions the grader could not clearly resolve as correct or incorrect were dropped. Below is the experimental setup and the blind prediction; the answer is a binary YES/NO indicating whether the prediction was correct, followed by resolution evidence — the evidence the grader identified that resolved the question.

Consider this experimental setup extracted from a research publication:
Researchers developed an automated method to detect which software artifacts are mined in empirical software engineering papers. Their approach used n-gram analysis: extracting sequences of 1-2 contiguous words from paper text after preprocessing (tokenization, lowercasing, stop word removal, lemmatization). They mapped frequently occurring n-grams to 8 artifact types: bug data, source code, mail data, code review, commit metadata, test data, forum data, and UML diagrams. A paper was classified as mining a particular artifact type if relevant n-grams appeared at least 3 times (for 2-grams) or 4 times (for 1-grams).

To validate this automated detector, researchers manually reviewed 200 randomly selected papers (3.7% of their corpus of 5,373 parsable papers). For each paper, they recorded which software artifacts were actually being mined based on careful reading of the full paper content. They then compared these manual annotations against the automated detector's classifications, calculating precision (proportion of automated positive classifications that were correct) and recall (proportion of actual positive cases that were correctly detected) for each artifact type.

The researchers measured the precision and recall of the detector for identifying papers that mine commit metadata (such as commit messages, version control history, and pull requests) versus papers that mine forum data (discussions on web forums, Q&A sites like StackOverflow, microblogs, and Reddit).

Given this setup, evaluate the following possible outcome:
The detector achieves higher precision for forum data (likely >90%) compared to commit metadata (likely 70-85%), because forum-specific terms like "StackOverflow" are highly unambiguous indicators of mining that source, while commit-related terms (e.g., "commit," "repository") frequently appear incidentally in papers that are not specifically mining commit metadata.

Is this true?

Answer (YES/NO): NO